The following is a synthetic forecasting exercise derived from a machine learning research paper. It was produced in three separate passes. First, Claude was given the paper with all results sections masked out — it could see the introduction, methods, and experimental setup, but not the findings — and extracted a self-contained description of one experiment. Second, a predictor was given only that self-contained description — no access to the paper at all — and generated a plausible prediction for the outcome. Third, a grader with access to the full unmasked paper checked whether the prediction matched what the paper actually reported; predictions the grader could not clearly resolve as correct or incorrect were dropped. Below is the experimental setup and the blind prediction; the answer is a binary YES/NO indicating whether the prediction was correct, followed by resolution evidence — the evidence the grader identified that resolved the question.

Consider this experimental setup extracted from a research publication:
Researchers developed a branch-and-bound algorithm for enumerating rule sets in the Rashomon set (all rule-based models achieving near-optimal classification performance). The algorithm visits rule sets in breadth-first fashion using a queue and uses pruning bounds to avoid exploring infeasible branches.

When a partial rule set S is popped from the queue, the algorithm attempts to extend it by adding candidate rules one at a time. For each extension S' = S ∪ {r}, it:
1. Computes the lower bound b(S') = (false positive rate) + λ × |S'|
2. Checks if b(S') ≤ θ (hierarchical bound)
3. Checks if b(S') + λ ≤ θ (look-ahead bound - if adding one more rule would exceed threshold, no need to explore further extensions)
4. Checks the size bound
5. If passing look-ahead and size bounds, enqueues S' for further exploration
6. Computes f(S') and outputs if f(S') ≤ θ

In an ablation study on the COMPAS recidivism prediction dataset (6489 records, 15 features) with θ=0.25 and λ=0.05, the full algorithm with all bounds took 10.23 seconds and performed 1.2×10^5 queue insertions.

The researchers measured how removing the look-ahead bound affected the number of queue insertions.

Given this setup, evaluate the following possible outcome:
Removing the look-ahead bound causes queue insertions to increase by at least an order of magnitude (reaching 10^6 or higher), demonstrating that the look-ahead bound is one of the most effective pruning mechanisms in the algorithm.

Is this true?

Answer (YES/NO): NO